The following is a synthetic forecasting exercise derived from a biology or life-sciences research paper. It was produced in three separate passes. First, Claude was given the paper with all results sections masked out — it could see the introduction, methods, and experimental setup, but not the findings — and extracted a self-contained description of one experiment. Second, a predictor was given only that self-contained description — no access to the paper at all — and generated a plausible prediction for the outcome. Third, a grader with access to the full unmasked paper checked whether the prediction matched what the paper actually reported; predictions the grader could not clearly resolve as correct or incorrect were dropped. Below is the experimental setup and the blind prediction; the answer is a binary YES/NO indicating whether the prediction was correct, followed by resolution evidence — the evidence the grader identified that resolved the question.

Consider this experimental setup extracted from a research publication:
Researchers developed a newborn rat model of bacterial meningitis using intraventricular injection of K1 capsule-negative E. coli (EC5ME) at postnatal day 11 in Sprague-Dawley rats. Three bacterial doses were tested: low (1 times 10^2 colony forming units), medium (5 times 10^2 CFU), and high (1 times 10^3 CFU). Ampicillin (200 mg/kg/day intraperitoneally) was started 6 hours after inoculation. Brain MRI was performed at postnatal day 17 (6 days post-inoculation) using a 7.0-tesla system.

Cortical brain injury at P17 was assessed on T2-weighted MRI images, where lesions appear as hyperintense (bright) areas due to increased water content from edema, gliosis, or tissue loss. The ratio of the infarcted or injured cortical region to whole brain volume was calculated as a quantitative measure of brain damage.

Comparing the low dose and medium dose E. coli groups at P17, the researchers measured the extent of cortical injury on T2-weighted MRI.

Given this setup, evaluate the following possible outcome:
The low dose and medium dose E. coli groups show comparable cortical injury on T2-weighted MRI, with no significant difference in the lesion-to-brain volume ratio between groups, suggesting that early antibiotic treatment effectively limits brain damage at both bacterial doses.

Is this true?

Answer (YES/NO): YES